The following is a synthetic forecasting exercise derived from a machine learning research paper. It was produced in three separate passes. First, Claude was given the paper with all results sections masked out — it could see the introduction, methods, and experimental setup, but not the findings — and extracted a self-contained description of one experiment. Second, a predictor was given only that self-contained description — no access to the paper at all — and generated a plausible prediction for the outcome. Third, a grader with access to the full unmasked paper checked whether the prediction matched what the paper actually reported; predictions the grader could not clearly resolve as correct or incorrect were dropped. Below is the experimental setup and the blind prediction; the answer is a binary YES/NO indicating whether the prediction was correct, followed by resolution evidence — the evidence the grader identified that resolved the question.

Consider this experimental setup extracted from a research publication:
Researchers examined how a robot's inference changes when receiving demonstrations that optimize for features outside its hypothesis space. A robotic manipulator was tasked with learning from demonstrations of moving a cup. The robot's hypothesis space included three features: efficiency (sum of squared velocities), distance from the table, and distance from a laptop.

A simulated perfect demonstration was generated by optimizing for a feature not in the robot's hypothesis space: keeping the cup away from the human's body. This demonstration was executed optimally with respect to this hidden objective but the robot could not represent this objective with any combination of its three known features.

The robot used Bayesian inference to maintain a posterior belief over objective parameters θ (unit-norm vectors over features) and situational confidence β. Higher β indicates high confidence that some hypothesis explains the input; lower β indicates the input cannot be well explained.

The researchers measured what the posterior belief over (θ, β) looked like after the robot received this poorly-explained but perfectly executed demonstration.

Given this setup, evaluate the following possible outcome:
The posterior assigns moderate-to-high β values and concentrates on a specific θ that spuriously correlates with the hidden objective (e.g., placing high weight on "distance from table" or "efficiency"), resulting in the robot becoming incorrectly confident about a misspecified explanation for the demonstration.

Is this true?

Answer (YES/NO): NO